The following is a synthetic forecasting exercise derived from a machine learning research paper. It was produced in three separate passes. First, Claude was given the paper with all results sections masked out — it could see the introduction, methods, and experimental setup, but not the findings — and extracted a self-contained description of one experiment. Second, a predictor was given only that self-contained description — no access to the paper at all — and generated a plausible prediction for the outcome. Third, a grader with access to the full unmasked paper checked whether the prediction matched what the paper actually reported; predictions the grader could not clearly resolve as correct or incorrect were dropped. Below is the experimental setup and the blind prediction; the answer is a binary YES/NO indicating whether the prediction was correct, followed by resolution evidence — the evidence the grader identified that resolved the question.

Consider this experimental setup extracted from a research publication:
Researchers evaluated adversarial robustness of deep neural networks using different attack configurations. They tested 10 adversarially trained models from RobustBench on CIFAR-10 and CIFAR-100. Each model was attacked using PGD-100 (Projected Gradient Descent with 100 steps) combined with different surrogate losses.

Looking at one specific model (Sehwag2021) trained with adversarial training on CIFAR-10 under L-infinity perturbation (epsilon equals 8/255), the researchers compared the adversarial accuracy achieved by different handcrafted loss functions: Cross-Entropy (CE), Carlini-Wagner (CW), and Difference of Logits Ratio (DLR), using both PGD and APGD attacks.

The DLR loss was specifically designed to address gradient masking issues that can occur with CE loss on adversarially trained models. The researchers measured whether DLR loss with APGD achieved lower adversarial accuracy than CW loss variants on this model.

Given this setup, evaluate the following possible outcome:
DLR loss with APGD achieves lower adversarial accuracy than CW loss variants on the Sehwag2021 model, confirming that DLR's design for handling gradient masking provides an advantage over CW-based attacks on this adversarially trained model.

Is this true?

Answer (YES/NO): NO